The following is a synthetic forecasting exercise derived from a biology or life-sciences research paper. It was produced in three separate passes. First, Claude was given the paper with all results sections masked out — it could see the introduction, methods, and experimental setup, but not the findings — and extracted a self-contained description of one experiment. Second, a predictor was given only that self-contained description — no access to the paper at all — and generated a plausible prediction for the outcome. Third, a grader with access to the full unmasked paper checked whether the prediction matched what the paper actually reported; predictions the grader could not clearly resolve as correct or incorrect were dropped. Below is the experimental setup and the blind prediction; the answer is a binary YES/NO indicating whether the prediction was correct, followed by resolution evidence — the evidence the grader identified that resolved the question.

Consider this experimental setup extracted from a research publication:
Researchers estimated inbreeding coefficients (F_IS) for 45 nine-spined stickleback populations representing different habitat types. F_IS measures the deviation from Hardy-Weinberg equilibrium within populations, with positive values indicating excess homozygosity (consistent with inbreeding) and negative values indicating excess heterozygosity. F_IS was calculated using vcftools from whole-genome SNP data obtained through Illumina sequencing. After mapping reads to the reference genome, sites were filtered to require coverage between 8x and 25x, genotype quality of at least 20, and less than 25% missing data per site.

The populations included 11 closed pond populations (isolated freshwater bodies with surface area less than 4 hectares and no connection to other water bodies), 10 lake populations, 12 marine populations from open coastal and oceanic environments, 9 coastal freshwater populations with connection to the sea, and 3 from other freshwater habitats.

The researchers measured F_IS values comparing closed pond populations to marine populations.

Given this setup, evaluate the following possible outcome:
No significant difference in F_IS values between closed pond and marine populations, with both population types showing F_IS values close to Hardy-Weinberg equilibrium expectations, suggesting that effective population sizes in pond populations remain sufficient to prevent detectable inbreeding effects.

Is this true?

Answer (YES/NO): NO